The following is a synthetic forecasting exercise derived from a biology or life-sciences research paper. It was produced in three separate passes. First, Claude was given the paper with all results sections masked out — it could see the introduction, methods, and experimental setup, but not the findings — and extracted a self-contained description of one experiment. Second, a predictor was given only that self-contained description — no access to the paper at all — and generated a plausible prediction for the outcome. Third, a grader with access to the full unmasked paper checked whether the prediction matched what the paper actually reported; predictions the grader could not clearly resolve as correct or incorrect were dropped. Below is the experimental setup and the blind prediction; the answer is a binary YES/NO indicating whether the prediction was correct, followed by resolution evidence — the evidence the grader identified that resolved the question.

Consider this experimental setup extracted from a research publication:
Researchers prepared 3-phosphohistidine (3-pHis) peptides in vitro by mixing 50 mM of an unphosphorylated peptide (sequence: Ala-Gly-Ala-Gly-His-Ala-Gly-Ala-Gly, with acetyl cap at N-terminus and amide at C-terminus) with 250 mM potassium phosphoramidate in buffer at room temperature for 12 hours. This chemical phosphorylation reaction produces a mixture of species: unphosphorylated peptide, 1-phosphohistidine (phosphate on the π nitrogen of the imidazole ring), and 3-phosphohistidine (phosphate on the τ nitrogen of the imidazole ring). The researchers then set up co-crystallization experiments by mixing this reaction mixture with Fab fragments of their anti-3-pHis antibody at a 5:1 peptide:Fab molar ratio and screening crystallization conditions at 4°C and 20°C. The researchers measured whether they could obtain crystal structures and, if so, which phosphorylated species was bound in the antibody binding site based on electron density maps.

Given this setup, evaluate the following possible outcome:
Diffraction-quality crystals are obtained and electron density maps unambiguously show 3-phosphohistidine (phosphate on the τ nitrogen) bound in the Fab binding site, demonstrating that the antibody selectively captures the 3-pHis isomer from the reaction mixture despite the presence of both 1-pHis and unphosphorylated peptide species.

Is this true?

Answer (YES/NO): YES